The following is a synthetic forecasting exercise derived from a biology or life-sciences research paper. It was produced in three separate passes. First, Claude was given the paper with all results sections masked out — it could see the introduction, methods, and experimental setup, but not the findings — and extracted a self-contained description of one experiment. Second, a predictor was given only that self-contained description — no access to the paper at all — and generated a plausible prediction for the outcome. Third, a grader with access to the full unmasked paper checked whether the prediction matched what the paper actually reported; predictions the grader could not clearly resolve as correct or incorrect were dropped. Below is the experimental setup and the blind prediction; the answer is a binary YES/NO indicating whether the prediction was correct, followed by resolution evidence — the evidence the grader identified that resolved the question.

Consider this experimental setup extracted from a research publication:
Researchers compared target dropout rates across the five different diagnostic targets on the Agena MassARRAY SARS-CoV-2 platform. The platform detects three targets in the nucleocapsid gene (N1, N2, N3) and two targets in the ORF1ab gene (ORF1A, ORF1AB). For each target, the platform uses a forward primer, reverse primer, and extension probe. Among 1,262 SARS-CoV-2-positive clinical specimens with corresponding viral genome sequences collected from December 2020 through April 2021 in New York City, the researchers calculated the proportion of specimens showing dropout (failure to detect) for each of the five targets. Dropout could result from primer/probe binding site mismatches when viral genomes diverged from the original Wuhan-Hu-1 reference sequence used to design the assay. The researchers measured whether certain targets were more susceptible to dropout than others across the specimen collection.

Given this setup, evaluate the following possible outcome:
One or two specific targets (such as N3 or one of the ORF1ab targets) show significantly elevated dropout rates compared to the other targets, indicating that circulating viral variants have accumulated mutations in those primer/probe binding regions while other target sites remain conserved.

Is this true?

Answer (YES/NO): YES